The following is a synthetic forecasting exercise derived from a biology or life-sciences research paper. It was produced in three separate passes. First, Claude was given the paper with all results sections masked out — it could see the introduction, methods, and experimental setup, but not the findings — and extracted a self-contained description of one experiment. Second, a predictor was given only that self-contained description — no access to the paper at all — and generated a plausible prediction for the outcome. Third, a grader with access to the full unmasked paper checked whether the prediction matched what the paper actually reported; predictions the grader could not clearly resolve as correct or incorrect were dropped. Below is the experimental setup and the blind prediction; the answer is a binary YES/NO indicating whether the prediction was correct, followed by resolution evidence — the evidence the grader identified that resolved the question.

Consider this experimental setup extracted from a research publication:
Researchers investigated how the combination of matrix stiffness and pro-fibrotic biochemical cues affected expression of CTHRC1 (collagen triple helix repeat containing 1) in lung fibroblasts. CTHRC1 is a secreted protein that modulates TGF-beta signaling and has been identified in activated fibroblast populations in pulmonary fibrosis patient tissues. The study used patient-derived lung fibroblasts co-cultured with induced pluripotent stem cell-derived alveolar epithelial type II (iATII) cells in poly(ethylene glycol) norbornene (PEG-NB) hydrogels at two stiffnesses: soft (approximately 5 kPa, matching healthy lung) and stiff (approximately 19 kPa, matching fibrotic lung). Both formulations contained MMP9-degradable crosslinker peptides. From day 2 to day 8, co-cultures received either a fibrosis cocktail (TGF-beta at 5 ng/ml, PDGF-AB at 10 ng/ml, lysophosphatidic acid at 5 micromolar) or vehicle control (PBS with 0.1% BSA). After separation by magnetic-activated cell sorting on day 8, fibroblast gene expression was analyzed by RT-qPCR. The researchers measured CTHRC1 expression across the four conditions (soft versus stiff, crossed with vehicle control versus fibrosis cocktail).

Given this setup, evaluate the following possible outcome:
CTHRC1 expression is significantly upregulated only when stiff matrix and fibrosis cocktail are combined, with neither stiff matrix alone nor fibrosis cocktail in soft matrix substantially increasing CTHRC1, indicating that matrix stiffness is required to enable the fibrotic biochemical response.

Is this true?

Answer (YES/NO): NO